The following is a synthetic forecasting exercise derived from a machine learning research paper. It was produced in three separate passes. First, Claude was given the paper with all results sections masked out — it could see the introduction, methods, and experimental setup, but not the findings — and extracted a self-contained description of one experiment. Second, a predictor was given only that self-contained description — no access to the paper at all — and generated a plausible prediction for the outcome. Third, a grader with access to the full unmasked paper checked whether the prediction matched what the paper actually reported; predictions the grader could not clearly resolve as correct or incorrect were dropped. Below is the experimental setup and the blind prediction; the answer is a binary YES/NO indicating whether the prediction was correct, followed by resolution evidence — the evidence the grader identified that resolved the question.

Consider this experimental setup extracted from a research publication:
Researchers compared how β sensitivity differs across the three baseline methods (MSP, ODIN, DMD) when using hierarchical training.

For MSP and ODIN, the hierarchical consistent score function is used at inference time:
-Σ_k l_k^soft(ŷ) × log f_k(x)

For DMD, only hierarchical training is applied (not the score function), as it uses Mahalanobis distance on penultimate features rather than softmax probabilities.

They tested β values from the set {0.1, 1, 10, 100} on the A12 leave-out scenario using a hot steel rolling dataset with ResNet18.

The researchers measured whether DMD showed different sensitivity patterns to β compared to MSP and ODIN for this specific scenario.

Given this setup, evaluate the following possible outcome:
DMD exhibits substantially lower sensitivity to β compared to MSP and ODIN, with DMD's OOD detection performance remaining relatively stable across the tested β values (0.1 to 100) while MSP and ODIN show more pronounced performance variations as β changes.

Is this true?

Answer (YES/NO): NO